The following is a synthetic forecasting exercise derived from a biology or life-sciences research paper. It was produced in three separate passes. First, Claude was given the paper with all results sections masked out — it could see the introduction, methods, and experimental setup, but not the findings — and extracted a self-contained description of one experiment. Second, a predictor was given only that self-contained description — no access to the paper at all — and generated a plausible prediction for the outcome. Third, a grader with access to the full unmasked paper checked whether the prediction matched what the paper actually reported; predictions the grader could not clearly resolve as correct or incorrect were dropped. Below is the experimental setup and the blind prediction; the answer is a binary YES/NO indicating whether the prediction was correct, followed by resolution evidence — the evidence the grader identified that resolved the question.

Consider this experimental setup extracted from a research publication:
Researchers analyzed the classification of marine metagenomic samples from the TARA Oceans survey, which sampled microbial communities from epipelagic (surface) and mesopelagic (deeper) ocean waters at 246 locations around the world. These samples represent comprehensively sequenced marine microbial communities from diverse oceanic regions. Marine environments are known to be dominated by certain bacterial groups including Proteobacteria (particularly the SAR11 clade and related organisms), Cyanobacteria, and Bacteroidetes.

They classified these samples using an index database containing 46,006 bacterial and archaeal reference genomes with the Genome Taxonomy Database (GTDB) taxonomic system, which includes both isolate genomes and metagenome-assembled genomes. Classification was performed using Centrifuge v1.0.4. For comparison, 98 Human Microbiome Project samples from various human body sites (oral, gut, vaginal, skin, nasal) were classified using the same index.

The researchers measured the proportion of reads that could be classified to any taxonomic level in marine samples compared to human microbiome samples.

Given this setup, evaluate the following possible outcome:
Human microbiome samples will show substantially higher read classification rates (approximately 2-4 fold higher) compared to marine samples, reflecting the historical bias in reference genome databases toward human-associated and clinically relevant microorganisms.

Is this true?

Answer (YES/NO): NO